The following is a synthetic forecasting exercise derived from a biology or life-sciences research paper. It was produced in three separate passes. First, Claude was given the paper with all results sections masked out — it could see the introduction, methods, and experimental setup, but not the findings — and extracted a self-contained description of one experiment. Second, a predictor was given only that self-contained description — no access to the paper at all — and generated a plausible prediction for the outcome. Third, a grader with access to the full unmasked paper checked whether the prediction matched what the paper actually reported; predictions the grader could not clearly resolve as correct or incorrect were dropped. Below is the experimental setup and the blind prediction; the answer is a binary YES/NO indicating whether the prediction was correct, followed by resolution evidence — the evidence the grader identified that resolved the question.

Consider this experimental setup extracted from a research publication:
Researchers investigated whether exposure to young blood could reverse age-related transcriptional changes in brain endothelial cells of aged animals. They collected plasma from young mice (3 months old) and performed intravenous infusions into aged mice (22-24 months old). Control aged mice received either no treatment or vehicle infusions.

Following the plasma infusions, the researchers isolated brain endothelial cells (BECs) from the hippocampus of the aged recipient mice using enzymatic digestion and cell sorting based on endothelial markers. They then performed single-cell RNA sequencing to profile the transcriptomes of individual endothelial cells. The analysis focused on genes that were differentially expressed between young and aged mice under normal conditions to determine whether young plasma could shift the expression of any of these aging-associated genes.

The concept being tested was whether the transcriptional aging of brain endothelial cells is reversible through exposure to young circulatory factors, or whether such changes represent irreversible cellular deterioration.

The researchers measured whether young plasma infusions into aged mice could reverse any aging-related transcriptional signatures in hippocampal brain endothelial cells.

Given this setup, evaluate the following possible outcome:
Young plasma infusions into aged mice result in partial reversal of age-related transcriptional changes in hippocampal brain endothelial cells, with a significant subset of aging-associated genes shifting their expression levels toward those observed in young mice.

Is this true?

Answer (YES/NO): YES